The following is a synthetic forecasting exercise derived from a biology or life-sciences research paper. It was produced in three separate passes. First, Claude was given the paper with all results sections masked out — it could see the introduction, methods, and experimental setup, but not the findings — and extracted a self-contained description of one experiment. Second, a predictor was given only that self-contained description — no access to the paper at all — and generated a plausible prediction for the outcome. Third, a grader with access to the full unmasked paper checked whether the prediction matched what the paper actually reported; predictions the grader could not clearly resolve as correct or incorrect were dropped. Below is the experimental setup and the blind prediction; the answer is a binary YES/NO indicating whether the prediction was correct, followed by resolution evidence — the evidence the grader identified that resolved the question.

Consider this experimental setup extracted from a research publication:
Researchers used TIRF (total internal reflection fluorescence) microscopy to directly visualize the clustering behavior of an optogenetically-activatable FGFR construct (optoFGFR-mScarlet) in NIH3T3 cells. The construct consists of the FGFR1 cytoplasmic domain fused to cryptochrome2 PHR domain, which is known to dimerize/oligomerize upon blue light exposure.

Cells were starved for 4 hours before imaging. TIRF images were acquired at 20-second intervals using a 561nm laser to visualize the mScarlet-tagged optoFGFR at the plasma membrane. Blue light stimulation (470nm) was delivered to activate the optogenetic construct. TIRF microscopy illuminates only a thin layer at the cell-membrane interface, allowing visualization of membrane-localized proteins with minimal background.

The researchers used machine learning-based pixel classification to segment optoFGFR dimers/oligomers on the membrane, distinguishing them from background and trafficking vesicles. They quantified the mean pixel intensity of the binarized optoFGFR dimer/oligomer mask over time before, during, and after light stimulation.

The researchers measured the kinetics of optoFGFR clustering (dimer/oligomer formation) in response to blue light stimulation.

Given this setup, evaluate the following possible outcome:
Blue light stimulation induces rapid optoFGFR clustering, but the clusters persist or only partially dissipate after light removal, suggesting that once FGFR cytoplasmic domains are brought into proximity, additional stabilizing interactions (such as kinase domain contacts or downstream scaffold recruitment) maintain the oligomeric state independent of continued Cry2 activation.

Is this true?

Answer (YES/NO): NO